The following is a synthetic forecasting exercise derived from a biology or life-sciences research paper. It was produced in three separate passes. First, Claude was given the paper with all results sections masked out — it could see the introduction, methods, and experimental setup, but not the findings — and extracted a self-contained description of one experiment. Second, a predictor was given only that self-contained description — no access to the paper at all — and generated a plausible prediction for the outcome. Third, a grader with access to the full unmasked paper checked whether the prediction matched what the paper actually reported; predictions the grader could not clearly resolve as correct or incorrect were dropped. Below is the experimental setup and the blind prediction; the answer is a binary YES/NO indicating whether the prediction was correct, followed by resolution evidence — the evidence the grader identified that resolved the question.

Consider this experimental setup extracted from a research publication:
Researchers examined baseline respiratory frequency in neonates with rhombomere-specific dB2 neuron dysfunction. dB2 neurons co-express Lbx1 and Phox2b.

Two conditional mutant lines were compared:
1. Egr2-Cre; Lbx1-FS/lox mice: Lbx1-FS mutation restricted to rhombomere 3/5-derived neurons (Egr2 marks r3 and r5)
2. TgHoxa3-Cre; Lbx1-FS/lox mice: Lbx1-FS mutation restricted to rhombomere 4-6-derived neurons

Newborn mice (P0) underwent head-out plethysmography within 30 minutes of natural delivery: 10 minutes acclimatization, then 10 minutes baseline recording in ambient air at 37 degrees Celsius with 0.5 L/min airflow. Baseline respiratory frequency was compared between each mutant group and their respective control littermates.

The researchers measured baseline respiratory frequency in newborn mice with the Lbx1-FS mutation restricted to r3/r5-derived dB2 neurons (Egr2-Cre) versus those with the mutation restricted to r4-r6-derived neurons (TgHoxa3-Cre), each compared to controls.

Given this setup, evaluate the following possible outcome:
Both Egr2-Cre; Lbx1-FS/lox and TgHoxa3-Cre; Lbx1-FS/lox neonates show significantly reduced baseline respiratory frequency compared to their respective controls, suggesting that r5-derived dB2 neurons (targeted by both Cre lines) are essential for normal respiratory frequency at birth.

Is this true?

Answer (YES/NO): YES